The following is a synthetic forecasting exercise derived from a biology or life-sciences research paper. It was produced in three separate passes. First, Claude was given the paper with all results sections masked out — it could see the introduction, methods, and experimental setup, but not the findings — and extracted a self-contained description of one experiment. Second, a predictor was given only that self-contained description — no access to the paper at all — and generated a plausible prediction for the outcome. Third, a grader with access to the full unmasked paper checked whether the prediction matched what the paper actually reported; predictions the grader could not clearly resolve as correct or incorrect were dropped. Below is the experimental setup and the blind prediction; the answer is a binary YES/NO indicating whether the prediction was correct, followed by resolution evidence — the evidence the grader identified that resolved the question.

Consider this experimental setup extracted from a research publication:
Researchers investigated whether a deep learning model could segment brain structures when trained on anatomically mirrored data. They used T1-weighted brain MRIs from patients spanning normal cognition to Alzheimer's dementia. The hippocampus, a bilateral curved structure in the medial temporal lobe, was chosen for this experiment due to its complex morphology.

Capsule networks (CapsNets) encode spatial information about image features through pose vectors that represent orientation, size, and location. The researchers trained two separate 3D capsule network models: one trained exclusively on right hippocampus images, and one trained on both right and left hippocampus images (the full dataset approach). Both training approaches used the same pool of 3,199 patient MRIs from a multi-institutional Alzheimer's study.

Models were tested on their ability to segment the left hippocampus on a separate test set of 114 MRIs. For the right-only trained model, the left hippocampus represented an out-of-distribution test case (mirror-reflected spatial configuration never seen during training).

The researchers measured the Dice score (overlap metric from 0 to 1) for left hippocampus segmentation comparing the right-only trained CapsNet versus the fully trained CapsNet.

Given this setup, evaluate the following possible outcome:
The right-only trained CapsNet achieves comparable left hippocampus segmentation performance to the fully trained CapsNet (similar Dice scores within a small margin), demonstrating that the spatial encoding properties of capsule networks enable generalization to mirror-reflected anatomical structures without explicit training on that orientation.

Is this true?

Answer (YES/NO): NO